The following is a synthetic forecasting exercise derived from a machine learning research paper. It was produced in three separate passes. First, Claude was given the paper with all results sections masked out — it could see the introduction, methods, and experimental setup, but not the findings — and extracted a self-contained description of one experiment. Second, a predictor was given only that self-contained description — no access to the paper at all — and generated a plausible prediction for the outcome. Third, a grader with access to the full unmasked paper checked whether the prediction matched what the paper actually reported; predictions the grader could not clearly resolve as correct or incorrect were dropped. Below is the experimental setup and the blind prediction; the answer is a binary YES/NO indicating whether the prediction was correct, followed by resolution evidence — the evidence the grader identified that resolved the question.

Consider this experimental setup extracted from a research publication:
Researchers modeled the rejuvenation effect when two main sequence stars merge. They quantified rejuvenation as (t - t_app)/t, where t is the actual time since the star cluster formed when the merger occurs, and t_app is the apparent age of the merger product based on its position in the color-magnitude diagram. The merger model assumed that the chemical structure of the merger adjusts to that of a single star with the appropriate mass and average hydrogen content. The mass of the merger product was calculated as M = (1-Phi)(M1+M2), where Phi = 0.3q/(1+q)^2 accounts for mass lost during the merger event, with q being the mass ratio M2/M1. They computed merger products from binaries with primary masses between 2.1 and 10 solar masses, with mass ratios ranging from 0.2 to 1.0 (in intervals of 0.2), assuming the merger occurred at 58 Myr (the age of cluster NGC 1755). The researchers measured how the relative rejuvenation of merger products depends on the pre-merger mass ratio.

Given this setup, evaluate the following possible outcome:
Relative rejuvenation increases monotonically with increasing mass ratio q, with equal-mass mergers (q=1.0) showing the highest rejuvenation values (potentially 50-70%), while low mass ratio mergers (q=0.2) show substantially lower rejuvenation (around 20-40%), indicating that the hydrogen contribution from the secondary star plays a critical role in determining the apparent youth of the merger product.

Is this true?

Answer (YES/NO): NO